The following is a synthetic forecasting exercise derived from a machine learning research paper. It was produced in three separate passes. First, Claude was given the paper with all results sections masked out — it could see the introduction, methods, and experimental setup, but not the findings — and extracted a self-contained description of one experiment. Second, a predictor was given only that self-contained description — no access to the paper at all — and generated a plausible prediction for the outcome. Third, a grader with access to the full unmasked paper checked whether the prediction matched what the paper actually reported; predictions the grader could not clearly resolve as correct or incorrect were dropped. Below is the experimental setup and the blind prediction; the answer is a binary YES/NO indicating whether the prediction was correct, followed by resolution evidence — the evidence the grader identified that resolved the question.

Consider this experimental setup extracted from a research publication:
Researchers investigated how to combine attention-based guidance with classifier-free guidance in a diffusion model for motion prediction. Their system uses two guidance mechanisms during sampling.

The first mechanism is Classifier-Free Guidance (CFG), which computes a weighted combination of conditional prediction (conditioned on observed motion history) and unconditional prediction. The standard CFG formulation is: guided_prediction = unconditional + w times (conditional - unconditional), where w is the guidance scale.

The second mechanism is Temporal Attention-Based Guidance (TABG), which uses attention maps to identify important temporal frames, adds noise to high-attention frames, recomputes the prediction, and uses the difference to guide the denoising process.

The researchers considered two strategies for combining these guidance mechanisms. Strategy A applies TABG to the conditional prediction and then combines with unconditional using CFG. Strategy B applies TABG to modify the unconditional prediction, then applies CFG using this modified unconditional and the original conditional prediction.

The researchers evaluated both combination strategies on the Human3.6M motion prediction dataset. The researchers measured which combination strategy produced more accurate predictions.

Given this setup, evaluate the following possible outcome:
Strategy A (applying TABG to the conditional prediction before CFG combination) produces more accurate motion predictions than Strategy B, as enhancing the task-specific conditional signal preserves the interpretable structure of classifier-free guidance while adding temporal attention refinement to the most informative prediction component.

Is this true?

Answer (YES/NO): NO